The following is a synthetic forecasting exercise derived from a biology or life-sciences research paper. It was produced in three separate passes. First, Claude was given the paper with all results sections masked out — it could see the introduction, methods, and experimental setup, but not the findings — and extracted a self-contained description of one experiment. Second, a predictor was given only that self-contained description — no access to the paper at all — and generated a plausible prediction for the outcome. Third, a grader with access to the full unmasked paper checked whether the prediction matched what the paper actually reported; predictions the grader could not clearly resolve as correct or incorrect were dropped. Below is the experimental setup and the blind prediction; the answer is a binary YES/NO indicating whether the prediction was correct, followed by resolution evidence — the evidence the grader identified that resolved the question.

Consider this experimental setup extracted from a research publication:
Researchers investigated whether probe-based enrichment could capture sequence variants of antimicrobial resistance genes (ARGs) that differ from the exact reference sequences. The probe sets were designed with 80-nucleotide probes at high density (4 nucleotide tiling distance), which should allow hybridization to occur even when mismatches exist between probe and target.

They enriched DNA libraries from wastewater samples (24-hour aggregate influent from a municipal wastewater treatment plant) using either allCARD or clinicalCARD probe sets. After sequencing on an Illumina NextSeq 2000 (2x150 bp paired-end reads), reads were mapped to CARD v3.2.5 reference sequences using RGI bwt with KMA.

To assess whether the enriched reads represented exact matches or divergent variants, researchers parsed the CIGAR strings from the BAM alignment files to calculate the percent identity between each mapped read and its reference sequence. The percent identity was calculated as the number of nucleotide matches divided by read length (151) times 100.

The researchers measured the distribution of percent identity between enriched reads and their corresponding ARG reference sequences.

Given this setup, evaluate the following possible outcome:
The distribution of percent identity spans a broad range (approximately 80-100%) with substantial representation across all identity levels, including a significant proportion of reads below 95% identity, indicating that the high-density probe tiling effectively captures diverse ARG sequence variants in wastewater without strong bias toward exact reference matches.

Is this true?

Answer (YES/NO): NO